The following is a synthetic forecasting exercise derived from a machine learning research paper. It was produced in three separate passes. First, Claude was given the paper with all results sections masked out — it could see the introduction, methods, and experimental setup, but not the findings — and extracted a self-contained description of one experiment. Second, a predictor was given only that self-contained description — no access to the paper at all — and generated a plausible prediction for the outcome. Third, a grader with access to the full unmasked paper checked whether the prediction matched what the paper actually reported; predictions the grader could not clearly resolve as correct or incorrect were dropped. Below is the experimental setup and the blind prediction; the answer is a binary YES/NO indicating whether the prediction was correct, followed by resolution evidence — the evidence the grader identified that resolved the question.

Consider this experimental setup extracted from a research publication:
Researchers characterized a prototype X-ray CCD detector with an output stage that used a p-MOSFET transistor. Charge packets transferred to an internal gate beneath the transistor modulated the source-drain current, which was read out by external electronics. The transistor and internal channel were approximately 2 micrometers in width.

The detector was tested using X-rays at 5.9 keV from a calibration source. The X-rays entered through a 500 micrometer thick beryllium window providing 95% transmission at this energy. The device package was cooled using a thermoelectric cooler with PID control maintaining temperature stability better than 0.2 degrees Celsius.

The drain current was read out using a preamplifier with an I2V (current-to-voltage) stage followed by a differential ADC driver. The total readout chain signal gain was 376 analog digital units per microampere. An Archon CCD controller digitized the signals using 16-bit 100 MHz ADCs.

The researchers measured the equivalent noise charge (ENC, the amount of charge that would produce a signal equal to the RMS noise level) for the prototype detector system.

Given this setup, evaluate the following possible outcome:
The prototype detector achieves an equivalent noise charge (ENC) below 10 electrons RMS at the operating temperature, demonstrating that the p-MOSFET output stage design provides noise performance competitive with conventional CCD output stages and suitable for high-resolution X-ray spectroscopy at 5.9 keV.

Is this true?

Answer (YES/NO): NO